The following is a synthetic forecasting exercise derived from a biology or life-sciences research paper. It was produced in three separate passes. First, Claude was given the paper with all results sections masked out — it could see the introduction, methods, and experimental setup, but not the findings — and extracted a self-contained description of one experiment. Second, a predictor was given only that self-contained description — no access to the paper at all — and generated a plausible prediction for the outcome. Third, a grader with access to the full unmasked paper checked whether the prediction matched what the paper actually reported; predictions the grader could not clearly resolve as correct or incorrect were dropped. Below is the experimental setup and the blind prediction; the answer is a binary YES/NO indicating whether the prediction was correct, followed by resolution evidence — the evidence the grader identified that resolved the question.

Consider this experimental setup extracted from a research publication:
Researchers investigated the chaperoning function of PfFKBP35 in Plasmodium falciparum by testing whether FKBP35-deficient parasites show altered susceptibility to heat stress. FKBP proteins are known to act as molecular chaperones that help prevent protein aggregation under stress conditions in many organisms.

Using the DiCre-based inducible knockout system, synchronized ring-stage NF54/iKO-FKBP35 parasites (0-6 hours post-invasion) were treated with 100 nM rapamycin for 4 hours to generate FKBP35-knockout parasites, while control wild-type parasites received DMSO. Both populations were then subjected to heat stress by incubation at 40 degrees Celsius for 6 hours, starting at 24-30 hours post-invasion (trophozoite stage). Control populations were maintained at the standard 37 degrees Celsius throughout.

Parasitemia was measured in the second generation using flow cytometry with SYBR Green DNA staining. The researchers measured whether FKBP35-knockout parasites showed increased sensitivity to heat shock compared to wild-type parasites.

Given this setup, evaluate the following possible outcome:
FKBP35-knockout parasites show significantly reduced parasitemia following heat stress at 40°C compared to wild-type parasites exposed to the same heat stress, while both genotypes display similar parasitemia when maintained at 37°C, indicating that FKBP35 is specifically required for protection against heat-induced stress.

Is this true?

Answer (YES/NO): NO